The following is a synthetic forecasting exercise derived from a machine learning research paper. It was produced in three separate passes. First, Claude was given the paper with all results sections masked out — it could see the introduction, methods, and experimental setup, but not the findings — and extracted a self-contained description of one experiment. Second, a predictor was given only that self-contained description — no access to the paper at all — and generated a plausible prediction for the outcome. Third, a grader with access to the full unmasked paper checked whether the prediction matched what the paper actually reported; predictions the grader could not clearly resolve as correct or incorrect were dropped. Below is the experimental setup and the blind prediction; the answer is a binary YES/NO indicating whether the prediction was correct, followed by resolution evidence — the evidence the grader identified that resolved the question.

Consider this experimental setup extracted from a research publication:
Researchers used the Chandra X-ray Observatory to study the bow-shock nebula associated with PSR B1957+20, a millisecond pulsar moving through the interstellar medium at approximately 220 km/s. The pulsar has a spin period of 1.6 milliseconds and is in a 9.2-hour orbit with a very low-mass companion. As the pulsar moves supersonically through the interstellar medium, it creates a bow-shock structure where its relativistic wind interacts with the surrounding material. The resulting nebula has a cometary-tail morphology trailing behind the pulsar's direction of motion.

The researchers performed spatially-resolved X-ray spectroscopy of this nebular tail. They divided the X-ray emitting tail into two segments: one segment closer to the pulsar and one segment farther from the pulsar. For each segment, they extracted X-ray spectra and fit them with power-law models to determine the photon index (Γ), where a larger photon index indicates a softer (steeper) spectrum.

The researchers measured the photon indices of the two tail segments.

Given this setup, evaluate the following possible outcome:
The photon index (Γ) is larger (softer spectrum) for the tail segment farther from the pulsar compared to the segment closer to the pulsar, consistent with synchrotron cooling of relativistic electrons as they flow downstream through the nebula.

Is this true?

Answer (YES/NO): YES